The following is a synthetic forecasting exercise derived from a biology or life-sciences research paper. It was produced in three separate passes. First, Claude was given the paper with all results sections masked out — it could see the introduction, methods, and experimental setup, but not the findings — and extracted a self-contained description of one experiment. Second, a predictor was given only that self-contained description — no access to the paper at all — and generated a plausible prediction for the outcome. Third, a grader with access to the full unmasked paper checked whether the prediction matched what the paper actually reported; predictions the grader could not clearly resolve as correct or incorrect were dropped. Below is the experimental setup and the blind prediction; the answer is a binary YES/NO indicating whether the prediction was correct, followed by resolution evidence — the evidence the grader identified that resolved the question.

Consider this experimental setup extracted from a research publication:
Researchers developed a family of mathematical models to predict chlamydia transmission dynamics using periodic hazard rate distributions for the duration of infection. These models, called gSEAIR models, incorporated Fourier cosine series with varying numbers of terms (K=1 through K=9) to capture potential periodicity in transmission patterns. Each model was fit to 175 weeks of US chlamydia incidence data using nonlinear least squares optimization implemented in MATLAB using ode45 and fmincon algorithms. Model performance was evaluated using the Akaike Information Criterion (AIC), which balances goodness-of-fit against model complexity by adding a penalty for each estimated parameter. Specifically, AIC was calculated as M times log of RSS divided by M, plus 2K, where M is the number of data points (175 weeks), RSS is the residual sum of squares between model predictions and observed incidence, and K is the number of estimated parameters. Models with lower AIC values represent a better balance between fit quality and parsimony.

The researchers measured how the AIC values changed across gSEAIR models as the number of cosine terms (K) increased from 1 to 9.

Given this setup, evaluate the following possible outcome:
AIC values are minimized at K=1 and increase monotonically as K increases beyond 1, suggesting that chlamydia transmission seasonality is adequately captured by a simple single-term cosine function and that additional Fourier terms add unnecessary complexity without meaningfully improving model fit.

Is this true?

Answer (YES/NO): NO